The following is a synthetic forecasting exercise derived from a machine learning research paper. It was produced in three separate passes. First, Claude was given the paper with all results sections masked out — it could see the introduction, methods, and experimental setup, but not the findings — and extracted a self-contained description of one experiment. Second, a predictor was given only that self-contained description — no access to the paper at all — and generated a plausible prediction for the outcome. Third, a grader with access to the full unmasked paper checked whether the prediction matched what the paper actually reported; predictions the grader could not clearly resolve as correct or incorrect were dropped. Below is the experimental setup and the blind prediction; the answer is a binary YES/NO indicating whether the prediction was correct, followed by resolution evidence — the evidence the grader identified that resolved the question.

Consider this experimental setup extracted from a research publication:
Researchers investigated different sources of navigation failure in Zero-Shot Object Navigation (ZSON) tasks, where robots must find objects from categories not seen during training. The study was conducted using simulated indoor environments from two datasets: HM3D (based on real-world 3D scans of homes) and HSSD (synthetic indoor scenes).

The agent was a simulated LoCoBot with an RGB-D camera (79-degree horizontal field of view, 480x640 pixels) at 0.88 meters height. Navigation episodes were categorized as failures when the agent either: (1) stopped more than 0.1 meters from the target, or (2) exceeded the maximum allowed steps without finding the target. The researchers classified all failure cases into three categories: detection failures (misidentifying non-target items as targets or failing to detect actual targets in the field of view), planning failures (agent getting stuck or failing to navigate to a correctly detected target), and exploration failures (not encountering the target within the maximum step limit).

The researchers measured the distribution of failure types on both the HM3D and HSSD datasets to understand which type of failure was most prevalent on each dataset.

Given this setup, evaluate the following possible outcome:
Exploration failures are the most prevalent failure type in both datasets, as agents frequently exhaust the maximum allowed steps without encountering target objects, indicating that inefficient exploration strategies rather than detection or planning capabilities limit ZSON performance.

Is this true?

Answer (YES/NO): NO